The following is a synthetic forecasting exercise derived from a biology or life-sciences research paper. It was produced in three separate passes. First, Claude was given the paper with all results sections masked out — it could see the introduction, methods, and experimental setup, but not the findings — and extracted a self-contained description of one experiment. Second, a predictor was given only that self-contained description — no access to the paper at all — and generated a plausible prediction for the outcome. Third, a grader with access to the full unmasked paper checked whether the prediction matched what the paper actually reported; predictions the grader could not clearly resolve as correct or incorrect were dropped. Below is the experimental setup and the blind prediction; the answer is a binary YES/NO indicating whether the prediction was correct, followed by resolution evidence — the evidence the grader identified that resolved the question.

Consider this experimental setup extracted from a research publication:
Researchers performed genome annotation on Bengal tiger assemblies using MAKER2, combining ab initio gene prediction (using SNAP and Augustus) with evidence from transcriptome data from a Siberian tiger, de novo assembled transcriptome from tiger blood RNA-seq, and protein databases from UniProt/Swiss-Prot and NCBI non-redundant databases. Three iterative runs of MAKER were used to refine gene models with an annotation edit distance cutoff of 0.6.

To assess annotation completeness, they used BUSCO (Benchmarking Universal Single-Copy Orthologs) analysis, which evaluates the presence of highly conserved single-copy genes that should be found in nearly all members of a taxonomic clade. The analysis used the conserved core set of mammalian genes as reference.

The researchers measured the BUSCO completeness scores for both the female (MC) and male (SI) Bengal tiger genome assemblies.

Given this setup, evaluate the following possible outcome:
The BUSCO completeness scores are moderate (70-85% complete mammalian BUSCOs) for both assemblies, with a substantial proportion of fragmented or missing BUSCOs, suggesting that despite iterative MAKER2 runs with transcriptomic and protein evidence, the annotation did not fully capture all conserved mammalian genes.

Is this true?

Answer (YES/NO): YES